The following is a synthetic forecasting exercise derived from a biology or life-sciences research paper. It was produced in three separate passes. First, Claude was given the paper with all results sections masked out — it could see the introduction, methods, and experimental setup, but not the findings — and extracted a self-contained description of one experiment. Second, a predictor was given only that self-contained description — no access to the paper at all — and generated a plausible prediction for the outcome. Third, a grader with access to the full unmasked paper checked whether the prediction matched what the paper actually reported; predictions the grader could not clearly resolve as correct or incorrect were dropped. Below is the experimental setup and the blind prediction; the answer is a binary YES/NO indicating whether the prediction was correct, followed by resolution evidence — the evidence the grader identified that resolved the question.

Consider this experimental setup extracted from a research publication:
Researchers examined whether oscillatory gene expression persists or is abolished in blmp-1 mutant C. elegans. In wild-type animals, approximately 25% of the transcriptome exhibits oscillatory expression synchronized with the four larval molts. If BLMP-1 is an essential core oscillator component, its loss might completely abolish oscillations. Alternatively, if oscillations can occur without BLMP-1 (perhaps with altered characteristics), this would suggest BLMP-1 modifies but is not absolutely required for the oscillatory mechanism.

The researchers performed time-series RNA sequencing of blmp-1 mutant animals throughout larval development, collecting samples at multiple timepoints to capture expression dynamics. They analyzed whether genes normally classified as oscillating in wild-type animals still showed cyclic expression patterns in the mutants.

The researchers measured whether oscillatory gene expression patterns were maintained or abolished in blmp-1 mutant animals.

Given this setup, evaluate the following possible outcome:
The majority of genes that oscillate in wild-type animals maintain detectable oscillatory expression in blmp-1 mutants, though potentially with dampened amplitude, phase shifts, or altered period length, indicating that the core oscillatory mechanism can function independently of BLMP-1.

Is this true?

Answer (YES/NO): YES